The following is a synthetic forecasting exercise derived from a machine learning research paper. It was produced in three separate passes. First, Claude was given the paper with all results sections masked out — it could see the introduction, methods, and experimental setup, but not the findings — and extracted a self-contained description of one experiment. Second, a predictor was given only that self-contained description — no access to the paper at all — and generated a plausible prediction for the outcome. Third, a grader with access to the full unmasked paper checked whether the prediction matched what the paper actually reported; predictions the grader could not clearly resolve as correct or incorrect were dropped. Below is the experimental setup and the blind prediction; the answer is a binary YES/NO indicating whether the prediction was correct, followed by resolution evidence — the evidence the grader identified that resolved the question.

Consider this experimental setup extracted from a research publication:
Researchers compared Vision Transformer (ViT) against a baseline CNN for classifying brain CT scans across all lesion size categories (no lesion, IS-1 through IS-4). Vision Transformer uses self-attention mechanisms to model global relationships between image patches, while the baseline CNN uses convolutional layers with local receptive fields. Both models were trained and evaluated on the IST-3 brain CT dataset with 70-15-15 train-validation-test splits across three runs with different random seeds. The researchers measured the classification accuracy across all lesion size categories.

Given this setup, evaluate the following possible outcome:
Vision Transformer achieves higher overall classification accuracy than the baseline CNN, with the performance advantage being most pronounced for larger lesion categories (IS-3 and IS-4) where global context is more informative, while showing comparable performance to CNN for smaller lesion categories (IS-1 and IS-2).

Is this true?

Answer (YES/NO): NO